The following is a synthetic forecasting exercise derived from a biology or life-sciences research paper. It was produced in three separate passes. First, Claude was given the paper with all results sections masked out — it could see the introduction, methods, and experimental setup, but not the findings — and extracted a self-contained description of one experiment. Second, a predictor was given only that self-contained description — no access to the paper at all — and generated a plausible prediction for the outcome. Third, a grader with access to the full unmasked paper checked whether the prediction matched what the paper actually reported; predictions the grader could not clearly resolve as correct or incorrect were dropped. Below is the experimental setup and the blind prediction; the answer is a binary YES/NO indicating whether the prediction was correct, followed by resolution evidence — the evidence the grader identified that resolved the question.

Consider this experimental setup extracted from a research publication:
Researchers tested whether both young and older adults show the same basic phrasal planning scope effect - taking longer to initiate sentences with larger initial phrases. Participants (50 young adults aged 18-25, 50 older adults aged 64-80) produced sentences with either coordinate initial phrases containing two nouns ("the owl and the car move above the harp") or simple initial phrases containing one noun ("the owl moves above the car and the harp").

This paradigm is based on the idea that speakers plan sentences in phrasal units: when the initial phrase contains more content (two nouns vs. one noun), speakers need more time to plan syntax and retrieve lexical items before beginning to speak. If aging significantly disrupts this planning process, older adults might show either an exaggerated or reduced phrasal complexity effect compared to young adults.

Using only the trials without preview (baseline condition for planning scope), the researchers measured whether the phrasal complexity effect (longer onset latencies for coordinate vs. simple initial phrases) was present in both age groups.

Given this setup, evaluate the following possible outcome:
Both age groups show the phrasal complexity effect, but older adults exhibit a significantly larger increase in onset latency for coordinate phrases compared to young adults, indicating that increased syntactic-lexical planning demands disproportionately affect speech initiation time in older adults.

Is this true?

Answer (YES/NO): NO